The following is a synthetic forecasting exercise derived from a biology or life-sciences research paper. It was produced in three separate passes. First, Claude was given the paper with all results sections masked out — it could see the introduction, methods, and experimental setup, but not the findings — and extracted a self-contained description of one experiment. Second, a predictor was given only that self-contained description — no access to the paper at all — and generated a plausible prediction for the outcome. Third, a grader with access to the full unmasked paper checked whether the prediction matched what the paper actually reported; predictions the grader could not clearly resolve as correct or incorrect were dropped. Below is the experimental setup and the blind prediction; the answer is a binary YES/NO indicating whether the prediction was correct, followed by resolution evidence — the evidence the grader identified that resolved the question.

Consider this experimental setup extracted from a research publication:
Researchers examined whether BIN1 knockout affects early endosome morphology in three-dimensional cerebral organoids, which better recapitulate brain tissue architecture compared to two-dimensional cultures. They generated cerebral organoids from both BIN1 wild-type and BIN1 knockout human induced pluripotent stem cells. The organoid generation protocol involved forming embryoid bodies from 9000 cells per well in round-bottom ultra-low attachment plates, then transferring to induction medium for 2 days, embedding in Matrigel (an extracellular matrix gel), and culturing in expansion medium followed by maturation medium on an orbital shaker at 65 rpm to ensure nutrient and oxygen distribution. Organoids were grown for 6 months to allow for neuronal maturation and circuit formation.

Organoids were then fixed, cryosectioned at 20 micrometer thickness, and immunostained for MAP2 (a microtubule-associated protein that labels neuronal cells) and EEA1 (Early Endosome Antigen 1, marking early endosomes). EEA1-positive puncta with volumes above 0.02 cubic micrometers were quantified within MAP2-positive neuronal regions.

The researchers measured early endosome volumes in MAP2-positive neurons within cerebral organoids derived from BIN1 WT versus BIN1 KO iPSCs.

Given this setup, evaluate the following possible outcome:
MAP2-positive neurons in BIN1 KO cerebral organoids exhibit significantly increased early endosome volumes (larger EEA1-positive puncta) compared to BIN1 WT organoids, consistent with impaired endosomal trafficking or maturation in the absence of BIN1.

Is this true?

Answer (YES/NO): NO